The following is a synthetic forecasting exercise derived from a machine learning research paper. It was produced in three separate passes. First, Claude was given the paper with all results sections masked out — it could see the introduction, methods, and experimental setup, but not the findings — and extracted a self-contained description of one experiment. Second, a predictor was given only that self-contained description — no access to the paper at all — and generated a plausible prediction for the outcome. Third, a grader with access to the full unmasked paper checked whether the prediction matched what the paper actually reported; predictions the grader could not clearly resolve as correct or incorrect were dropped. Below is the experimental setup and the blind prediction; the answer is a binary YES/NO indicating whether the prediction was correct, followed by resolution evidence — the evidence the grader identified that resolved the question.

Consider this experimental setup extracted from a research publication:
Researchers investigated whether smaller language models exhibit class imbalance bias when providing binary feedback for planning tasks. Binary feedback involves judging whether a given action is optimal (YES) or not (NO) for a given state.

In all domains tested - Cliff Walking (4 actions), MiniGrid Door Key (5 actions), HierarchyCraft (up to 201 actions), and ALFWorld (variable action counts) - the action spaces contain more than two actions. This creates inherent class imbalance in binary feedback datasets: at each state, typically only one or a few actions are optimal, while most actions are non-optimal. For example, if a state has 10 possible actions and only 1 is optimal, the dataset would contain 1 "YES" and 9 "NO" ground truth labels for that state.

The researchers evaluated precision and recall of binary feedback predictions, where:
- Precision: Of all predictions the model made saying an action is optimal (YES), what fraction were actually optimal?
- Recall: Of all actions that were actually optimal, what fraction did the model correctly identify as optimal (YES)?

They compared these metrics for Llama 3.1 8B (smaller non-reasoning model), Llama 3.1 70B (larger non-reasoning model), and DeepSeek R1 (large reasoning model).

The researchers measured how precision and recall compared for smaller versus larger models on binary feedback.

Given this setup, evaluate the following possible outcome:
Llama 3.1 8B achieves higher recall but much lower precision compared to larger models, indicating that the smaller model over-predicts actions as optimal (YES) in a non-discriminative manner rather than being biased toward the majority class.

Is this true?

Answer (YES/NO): NO